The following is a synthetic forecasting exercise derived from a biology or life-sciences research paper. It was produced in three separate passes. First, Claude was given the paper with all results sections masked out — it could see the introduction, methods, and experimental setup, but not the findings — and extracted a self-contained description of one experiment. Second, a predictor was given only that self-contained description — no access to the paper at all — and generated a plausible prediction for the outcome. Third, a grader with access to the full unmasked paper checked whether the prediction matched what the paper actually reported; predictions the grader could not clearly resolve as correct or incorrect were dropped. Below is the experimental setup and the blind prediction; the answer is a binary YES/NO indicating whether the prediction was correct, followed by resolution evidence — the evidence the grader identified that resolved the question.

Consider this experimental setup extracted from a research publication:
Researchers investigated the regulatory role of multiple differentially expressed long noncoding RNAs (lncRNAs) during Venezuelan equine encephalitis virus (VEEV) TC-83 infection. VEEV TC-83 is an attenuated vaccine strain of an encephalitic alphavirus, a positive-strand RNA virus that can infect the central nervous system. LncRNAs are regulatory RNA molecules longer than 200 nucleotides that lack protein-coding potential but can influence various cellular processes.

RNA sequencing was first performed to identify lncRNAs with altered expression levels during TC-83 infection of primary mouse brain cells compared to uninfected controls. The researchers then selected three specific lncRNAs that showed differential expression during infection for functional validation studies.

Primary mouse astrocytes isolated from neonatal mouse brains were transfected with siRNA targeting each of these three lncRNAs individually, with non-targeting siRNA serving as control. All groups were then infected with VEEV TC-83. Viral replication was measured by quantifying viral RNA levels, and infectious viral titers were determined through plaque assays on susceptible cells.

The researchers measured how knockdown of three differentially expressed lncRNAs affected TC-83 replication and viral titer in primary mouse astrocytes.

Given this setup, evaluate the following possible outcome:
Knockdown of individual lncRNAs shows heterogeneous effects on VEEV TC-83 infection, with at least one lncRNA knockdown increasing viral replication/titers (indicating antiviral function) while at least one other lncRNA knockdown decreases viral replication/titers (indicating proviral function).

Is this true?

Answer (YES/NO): NO